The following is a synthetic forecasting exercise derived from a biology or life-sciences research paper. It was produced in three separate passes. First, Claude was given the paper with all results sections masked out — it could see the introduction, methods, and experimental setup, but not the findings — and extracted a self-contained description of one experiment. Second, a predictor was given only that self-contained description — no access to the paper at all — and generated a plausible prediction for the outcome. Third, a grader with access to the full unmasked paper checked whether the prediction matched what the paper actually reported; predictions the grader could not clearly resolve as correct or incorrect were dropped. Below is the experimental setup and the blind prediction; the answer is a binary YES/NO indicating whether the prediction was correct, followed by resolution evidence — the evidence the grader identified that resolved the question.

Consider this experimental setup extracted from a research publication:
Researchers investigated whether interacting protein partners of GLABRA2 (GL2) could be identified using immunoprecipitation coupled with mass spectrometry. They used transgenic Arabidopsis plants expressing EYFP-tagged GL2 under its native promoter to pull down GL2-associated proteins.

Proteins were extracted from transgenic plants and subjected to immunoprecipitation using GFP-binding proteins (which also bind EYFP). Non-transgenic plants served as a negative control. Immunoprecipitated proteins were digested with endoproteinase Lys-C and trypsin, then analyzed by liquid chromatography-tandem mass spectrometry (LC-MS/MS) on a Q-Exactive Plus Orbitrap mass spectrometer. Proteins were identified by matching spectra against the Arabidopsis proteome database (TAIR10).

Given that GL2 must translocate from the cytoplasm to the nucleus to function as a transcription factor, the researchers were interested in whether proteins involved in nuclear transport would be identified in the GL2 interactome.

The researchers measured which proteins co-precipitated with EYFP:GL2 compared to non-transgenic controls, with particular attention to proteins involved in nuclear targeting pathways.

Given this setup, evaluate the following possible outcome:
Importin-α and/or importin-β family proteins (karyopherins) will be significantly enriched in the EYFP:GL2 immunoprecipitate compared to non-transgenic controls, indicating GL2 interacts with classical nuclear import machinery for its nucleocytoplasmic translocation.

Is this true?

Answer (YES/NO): YES